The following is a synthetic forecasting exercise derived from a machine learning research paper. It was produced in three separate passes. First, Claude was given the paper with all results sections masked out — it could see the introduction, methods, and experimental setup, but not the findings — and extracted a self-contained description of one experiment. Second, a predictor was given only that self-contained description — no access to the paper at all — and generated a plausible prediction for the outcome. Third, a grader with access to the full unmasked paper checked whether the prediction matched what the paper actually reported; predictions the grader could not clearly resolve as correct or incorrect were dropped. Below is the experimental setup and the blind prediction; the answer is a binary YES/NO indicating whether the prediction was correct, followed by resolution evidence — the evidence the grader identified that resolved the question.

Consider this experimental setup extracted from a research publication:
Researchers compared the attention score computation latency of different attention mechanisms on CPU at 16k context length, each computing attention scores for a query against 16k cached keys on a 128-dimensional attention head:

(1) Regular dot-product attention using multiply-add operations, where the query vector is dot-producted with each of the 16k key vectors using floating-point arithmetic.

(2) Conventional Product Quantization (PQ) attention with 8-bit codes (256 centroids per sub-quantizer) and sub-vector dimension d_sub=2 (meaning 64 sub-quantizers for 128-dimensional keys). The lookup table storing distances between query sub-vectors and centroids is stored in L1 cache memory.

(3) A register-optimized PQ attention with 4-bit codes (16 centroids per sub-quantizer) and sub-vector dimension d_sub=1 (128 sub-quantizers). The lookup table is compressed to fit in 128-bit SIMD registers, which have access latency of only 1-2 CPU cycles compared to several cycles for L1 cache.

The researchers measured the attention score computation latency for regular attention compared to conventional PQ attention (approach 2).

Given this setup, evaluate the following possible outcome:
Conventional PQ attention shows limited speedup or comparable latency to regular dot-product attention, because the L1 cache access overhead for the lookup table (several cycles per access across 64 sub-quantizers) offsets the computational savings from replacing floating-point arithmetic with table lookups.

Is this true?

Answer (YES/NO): YES